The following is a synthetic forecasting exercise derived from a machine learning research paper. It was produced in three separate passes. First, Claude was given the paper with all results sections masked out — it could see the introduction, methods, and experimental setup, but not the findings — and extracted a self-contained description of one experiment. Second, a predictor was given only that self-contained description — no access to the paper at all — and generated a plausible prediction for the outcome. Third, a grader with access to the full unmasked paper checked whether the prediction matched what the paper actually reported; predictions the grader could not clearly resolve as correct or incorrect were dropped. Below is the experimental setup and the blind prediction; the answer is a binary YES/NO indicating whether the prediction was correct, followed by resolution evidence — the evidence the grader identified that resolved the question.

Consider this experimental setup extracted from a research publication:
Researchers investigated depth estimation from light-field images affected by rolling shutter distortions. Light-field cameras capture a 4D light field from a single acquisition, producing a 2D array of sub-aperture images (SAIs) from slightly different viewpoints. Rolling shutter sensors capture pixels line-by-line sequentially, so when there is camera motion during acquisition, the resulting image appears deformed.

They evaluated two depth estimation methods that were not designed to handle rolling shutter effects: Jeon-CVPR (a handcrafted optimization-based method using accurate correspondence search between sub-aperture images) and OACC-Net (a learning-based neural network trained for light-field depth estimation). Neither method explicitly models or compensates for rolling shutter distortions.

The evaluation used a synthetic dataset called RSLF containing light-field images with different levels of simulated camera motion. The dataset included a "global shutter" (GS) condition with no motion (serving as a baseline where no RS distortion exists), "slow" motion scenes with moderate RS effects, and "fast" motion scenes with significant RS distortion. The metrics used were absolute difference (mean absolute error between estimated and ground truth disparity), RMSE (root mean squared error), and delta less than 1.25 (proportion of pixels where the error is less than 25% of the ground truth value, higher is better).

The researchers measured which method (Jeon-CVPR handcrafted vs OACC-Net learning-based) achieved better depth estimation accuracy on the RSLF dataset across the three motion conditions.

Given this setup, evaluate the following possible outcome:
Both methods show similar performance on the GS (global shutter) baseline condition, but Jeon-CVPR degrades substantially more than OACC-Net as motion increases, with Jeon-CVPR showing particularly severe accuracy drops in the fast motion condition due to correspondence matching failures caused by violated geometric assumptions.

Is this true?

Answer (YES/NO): NO